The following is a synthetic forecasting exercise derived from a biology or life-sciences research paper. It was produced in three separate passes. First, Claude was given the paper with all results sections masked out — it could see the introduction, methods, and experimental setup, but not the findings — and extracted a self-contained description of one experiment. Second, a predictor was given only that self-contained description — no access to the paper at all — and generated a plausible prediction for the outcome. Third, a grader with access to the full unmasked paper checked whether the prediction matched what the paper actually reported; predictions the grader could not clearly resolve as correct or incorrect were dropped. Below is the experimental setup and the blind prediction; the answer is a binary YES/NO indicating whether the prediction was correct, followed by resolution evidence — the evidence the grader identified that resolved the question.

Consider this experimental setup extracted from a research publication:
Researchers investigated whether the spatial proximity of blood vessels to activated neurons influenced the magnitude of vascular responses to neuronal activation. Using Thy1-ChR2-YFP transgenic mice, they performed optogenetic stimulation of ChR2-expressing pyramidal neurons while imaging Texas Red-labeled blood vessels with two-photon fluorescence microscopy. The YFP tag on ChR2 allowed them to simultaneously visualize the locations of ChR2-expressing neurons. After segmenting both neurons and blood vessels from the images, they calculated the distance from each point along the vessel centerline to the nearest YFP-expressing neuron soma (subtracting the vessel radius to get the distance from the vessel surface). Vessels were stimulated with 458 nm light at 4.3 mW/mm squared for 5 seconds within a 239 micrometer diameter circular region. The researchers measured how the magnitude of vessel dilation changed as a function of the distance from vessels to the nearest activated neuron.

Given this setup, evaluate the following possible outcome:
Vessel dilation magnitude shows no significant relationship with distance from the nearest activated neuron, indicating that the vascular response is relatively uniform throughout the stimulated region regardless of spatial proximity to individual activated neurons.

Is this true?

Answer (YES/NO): NO